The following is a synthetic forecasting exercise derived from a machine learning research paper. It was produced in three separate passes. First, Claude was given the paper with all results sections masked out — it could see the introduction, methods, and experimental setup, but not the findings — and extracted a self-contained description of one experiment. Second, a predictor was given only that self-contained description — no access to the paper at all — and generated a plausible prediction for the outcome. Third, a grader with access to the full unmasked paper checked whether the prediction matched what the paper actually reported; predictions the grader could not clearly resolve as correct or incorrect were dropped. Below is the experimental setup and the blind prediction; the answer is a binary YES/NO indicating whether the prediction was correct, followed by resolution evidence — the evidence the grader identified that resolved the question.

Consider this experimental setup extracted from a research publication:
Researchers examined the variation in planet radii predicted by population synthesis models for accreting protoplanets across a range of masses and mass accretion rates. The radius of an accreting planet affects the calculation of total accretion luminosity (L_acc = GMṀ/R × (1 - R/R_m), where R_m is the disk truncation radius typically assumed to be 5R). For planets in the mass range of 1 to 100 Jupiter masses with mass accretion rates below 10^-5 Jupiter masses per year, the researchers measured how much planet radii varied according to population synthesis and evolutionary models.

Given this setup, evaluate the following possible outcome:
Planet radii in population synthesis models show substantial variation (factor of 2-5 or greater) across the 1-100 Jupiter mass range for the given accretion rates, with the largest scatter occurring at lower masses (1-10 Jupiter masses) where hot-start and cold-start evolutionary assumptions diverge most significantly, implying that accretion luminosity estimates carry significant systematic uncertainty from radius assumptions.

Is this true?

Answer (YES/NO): NO